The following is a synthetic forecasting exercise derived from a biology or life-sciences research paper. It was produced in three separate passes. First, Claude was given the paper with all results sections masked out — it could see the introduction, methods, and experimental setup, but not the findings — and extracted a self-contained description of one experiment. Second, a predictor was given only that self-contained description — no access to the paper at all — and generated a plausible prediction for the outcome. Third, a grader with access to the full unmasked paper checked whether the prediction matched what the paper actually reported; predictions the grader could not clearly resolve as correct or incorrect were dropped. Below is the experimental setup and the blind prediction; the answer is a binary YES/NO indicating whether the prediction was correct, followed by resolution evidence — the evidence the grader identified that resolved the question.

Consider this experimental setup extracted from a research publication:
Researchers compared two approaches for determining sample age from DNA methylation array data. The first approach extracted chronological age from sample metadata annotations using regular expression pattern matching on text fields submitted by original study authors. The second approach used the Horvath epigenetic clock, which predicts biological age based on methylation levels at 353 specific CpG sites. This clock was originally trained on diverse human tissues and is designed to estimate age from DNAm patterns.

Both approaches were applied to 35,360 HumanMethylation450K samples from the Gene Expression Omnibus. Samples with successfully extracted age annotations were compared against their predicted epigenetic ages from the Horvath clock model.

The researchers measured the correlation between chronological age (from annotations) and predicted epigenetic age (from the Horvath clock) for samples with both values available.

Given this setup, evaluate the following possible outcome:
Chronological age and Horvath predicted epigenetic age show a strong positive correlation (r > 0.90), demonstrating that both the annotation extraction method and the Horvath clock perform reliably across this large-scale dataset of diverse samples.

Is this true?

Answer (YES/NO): NO